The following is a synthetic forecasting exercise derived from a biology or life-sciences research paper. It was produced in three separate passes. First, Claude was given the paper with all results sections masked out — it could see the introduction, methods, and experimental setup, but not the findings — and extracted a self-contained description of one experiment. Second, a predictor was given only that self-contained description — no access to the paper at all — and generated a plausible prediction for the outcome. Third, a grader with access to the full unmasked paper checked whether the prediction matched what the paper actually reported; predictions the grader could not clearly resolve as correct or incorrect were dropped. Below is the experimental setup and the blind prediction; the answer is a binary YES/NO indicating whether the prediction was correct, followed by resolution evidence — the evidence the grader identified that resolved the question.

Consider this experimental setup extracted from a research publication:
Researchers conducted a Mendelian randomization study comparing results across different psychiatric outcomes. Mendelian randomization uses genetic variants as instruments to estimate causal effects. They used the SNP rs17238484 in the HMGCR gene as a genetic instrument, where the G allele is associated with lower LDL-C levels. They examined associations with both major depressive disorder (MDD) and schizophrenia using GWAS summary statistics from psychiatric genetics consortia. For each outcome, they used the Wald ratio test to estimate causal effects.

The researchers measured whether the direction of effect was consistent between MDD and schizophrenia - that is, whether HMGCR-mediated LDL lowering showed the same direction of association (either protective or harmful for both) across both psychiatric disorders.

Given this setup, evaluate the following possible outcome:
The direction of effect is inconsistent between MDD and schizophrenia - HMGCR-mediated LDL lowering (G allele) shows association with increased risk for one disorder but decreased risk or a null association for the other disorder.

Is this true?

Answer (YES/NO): YES